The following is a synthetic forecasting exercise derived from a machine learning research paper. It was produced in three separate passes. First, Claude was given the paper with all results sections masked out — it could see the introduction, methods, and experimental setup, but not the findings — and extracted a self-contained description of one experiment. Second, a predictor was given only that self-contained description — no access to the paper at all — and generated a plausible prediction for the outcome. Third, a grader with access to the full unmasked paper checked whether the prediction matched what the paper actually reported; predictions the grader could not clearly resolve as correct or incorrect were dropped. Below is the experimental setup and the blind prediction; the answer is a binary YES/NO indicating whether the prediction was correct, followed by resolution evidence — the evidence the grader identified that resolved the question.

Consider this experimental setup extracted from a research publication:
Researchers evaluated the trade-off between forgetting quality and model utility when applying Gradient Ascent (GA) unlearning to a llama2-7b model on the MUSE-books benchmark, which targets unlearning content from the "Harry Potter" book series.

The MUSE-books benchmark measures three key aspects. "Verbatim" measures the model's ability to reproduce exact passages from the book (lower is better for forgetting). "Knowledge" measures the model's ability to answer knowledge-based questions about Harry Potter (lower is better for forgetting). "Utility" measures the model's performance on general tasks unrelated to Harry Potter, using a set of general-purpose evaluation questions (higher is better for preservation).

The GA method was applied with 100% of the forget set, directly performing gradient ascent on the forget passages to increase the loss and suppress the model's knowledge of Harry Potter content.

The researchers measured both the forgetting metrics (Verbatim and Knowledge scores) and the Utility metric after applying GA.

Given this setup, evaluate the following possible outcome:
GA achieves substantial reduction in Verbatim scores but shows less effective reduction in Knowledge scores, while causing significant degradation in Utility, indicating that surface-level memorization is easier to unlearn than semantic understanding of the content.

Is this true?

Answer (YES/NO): NO